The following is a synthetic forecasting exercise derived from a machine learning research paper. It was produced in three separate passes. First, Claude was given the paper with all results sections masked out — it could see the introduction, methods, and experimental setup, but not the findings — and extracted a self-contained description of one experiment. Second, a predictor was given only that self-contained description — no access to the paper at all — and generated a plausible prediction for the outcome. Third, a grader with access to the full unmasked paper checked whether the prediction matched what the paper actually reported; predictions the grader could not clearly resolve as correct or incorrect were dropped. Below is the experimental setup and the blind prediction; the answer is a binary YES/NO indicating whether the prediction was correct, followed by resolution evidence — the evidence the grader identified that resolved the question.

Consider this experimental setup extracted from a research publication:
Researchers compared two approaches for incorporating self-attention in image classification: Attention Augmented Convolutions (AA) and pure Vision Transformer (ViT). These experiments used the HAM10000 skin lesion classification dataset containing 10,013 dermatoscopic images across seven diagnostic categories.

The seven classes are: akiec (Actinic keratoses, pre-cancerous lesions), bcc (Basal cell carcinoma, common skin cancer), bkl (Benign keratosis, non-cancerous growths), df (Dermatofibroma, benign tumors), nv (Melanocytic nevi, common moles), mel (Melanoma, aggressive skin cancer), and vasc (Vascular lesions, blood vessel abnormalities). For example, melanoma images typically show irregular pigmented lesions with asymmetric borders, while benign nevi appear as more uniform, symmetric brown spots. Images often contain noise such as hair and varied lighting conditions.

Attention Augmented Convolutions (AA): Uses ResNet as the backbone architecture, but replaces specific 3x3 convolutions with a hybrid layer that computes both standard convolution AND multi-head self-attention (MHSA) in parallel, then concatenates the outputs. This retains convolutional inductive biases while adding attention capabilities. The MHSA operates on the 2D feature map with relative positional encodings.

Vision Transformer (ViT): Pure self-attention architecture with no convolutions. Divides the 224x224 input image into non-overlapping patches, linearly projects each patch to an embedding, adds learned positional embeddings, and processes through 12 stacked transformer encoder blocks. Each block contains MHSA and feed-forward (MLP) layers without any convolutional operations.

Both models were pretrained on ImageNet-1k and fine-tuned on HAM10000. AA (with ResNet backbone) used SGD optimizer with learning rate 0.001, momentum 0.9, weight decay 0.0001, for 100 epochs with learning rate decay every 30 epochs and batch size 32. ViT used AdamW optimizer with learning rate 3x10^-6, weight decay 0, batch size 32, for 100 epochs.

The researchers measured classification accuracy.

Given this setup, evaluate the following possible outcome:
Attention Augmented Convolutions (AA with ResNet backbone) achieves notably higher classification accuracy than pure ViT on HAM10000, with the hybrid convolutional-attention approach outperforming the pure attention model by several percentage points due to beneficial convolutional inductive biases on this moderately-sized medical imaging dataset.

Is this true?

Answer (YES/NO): NO